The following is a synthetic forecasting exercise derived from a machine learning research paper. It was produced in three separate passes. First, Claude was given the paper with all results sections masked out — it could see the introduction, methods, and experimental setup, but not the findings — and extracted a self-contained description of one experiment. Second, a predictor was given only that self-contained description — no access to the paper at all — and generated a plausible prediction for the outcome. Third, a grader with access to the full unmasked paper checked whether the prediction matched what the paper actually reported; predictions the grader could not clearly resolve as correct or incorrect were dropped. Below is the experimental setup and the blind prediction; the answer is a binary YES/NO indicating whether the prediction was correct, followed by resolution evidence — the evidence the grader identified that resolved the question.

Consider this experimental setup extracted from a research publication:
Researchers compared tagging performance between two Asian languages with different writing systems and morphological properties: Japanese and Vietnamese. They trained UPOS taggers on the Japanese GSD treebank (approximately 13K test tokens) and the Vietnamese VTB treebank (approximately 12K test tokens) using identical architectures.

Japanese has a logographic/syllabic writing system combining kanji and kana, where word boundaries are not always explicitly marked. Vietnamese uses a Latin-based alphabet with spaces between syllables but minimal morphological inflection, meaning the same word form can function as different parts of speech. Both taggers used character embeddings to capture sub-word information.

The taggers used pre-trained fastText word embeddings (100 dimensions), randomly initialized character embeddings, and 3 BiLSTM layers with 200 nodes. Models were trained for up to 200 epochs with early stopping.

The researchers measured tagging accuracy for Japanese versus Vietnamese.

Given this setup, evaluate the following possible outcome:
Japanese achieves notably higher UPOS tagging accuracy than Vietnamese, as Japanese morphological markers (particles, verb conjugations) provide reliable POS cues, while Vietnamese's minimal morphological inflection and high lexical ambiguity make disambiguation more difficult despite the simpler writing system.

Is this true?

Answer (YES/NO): YES